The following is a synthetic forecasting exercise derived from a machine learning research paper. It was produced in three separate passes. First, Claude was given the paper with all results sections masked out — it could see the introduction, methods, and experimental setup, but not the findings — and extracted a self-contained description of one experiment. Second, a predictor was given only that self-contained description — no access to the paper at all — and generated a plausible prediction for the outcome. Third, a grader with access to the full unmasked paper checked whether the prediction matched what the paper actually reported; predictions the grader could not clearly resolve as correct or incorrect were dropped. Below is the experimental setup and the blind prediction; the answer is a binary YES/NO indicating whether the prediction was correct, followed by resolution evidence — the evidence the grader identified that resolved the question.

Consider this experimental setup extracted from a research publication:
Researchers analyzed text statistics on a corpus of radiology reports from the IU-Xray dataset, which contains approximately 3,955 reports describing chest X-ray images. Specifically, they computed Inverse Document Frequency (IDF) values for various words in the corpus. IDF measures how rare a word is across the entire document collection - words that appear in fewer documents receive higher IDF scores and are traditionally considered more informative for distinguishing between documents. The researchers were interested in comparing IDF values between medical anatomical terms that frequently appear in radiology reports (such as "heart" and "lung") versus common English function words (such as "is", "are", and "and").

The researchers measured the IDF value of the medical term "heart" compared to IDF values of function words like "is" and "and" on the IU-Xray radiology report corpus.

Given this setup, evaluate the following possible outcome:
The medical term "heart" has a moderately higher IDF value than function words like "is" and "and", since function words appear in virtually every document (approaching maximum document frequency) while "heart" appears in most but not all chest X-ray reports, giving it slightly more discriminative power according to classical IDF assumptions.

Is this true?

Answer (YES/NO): NO